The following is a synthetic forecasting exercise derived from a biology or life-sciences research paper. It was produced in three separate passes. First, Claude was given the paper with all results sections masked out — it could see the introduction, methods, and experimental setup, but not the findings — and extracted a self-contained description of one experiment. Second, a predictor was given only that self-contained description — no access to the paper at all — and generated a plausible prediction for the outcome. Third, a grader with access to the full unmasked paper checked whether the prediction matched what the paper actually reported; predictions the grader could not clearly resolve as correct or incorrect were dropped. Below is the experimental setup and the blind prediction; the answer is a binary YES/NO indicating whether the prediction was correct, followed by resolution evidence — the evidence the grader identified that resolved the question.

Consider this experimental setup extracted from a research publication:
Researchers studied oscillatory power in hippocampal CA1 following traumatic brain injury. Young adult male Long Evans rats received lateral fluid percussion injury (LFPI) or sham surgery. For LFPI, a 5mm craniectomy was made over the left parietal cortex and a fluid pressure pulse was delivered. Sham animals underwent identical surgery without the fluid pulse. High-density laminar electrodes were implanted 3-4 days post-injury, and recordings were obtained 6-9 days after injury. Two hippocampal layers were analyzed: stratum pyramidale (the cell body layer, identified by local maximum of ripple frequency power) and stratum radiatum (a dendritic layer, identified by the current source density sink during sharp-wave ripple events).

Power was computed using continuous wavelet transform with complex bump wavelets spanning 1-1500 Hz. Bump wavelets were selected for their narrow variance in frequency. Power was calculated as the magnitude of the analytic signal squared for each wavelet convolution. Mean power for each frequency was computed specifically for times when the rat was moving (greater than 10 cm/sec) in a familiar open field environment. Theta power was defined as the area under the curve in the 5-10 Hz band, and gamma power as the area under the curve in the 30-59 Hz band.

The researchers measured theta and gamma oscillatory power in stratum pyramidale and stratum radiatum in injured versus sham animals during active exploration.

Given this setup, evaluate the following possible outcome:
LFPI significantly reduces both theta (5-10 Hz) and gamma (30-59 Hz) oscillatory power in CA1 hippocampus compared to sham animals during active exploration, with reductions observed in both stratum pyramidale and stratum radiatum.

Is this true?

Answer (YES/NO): YES